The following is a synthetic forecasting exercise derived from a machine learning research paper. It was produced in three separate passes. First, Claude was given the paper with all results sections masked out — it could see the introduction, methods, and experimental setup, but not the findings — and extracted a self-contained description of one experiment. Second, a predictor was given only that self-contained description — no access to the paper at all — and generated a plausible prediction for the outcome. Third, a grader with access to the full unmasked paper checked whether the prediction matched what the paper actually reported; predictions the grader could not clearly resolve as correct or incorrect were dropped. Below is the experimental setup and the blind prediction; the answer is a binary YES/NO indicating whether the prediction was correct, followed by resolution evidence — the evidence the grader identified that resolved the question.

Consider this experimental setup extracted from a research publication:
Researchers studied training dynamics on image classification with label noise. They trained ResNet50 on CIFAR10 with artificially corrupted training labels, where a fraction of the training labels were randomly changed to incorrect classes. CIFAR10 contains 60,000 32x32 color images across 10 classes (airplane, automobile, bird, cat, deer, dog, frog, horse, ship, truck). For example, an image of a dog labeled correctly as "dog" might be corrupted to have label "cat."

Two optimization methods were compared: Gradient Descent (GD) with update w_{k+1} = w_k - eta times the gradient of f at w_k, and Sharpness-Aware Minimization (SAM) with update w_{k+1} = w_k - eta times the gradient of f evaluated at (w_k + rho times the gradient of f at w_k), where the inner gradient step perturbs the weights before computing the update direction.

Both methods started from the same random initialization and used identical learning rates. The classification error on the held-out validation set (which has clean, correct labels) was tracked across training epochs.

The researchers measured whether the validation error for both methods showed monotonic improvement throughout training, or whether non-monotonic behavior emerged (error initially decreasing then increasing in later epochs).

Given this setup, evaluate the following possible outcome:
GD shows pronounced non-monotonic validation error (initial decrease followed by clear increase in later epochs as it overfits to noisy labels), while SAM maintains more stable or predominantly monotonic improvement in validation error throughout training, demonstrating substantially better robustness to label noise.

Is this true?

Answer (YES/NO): NO